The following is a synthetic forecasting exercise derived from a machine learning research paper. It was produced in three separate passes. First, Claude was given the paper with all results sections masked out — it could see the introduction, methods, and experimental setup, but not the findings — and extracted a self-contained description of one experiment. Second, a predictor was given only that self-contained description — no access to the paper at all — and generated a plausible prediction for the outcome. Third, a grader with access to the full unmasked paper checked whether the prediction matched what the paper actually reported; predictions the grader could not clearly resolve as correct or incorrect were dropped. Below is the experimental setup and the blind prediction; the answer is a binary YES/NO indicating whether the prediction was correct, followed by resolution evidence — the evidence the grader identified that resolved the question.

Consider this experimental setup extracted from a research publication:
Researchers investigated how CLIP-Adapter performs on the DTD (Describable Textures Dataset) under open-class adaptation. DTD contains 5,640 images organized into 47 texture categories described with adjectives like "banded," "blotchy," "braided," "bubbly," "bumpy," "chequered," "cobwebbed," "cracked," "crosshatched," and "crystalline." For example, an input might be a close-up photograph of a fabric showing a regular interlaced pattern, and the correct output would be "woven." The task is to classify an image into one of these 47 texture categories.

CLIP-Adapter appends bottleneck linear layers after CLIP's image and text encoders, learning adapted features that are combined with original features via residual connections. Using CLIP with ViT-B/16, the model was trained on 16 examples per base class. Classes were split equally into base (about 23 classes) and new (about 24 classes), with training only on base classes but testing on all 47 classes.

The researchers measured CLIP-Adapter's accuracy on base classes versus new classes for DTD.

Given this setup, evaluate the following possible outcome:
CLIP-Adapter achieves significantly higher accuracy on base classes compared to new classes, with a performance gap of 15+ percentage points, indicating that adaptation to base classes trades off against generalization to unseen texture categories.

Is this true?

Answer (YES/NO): YES